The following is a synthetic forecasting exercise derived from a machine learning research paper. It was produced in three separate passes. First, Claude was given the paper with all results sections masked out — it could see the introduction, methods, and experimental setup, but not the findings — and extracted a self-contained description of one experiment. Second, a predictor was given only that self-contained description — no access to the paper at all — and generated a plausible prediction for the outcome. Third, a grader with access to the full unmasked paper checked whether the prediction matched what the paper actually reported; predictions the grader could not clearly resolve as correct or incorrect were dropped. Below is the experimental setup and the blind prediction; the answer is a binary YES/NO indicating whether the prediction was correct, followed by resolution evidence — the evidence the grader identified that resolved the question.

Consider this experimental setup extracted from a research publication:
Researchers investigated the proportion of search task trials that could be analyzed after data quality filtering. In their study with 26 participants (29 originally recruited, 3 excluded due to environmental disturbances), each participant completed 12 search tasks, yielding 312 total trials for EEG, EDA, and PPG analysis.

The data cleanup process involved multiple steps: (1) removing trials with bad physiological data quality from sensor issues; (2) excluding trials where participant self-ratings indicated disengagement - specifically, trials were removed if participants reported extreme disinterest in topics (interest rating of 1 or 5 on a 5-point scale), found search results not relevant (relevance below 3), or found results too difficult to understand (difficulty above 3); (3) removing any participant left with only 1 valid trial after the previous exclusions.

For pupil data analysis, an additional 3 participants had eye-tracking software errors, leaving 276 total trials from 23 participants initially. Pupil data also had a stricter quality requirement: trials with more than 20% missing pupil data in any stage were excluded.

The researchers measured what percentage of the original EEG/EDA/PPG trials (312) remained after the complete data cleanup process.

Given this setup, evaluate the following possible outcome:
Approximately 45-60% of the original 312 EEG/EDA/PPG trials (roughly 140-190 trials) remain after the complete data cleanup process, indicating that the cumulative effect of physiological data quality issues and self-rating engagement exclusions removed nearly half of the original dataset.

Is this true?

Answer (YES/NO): YES